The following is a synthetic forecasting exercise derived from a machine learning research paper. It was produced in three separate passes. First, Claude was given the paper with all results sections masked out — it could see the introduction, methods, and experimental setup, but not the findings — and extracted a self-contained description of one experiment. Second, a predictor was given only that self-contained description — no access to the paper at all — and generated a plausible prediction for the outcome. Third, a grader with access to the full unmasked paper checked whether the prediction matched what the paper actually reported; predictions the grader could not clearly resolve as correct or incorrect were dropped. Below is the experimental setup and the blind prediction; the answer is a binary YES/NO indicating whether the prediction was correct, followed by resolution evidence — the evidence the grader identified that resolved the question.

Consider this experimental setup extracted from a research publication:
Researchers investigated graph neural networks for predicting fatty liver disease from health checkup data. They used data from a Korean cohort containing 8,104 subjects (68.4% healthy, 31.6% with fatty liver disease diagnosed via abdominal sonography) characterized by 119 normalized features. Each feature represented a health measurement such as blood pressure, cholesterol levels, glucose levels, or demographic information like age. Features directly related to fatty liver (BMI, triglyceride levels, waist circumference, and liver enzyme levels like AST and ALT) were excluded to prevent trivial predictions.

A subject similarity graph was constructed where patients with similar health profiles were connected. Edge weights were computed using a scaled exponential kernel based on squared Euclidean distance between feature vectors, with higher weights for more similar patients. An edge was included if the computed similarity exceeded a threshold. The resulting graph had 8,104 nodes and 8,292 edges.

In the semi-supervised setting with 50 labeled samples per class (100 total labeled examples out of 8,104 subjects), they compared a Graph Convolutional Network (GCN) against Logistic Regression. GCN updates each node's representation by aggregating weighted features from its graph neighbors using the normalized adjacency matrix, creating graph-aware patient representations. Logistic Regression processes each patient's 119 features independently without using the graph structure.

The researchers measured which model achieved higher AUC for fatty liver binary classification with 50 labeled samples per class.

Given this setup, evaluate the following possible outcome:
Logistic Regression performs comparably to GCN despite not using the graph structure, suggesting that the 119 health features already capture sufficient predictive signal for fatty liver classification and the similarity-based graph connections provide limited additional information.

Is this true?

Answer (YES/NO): NO